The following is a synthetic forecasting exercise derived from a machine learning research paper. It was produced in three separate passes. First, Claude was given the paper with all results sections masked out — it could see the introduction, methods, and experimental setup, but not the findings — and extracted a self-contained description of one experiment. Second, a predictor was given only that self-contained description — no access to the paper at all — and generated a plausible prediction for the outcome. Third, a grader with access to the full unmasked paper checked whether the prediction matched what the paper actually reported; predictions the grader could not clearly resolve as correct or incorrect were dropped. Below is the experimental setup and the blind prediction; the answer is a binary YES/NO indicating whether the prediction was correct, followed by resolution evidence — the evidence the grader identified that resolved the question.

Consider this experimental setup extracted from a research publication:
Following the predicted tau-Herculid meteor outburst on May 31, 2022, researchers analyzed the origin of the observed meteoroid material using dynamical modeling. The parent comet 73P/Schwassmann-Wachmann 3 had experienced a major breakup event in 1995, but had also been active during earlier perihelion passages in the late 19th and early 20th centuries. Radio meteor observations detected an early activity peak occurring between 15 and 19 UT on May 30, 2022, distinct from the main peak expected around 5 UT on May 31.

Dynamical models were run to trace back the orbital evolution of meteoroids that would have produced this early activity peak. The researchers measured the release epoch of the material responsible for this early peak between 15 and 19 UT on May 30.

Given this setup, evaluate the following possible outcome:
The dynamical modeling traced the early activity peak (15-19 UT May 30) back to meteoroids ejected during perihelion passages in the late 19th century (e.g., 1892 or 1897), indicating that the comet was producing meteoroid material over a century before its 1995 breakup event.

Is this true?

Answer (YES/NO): NO